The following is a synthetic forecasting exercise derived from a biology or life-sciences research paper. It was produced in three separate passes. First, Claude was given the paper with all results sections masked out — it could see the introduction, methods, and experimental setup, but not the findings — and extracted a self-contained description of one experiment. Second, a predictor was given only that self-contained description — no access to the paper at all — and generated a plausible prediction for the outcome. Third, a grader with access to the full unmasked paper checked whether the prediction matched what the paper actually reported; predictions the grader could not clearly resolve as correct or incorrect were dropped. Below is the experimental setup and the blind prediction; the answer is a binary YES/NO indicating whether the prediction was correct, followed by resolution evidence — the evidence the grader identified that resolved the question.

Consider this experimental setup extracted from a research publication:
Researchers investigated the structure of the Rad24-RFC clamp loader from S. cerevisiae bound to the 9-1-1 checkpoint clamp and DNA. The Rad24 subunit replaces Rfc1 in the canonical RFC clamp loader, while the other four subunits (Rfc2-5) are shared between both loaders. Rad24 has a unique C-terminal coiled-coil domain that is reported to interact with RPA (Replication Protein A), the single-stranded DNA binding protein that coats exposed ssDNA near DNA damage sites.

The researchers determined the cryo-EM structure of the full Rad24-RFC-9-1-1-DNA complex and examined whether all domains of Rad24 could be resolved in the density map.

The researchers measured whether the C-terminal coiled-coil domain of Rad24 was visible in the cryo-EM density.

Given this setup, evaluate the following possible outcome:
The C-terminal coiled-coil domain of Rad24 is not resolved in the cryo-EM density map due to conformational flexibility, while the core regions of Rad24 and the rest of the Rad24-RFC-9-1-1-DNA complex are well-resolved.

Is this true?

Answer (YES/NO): YES